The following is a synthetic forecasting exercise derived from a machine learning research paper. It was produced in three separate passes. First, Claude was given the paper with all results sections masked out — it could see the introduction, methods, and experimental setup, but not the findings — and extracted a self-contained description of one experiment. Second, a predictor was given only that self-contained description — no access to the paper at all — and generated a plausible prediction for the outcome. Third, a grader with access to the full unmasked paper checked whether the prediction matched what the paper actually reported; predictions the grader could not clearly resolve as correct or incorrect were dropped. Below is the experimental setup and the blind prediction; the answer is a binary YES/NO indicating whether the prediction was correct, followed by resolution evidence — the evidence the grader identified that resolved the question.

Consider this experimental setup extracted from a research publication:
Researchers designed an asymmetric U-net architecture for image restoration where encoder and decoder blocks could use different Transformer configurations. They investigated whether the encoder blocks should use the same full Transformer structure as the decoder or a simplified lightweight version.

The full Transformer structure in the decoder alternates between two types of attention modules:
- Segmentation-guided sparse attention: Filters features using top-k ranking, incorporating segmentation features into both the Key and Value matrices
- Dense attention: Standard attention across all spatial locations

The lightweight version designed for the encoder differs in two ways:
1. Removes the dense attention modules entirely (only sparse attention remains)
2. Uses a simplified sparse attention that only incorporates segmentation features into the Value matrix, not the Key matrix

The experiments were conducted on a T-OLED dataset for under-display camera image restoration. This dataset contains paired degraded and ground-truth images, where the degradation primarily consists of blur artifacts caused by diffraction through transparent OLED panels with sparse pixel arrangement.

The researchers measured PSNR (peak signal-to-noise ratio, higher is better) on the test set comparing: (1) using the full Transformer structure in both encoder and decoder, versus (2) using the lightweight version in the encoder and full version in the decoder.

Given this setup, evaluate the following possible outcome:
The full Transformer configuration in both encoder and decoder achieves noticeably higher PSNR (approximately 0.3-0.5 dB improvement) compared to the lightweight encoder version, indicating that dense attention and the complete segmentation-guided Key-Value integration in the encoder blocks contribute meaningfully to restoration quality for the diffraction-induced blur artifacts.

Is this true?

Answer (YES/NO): NO